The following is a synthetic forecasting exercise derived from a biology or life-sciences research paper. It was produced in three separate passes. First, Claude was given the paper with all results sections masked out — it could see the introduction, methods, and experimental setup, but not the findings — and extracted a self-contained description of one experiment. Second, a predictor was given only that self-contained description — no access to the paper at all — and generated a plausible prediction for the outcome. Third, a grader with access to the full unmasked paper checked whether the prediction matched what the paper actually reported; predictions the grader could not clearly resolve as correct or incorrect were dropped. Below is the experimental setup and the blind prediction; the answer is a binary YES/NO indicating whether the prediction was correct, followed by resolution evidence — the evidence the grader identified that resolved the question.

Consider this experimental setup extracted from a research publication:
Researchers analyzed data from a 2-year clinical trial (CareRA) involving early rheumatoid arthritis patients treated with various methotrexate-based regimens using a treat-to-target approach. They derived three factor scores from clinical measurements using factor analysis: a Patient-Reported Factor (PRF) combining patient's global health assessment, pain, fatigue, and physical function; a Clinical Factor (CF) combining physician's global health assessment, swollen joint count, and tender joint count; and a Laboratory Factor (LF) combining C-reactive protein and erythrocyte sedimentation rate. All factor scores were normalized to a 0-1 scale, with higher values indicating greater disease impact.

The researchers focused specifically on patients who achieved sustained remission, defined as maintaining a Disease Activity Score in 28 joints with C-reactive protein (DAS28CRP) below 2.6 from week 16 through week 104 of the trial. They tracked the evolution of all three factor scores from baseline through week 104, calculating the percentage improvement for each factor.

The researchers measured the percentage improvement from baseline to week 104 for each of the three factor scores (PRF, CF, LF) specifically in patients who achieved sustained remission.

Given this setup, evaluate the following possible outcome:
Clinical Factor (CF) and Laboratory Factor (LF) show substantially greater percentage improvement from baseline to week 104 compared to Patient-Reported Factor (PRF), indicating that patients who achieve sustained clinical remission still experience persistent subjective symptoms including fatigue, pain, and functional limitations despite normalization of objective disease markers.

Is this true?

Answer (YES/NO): NO